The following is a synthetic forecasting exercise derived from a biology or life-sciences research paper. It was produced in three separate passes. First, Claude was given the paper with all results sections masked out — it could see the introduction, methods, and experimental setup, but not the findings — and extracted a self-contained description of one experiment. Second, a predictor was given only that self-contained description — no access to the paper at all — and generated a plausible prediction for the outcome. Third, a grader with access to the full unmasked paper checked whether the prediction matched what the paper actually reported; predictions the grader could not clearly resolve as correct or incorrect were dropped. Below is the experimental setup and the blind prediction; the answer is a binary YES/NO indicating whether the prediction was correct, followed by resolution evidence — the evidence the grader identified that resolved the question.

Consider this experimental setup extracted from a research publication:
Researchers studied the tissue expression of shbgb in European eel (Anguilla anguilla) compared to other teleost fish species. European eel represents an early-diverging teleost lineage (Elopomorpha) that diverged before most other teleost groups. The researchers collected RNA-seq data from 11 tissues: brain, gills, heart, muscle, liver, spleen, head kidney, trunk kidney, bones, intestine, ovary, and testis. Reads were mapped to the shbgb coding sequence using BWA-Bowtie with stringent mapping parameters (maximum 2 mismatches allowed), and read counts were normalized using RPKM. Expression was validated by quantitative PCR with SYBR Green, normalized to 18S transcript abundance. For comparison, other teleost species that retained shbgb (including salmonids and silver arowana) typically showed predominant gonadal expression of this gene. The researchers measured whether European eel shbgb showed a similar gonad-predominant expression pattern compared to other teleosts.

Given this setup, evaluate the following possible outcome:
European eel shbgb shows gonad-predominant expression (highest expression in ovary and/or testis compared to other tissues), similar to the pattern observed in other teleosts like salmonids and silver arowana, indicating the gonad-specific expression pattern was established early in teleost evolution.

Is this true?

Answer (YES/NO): NO